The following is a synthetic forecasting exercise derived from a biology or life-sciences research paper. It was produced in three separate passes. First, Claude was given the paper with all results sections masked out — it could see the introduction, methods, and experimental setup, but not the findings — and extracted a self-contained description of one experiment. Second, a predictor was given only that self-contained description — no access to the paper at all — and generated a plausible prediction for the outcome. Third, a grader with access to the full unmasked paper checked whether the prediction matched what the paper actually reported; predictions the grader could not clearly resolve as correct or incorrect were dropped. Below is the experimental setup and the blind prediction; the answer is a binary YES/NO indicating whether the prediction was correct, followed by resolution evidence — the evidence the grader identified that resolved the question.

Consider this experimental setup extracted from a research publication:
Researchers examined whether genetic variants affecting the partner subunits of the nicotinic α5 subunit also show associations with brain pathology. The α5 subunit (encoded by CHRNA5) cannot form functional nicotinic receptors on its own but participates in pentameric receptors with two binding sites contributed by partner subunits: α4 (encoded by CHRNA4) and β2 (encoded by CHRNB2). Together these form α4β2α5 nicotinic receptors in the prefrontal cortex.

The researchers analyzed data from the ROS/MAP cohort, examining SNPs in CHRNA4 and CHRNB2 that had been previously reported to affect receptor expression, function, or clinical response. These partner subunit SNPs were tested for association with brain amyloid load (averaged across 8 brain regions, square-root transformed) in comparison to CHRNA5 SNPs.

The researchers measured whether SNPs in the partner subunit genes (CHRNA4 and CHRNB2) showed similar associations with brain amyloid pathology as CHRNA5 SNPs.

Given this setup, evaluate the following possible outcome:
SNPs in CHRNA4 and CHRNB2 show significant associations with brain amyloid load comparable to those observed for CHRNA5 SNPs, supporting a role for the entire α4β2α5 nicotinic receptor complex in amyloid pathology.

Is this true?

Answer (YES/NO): NO